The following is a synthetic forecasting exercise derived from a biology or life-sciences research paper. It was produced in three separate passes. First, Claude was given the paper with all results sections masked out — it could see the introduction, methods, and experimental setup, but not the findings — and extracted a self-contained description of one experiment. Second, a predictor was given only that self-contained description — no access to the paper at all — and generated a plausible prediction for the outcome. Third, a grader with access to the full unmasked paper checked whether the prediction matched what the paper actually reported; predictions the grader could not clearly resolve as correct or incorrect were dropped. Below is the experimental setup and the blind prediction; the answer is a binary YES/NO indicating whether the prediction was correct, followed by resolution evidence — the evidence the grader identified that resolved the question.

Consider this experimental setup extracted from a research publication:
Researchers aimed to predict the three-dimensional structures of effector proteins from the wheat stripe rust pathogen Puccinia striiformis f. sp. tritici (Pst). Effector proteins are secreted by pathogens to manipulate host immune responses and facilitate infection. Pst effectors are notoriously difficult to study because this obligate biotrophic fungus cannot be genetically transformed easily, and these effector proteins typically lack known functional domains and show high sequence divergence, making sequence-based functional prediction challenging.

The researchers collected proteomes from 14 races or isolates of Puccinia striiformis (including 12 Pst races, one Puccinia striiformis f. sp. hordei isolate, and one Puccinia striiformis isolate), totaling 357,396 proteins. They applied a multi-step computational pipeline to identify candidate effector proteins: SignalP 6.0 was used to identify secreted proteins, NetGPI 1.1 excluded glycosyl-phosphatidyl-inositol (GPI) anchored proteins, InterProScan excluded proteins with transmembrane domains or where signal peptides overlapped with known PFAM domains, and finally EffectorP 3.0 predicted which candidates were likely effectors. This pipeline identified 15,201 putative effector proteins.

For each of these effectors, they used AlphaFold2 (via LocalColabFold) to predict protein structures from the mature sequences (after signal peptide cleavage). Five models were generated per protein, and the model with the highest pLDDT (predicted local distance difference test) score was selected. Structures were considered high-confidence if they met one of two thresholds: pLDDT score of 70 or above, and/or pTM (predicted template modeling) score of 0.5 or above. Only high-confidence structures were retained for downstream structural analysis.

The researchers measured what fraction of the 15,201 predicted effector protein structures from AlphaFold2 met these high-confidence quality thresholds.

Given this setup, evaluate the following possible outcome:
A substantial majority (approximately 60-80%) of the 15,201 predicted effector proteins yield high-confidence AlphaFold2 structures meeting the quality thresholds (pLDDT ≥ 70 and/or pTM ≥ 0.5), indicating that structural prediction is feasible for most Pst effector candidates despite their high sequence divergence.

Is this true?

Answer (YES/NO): NO